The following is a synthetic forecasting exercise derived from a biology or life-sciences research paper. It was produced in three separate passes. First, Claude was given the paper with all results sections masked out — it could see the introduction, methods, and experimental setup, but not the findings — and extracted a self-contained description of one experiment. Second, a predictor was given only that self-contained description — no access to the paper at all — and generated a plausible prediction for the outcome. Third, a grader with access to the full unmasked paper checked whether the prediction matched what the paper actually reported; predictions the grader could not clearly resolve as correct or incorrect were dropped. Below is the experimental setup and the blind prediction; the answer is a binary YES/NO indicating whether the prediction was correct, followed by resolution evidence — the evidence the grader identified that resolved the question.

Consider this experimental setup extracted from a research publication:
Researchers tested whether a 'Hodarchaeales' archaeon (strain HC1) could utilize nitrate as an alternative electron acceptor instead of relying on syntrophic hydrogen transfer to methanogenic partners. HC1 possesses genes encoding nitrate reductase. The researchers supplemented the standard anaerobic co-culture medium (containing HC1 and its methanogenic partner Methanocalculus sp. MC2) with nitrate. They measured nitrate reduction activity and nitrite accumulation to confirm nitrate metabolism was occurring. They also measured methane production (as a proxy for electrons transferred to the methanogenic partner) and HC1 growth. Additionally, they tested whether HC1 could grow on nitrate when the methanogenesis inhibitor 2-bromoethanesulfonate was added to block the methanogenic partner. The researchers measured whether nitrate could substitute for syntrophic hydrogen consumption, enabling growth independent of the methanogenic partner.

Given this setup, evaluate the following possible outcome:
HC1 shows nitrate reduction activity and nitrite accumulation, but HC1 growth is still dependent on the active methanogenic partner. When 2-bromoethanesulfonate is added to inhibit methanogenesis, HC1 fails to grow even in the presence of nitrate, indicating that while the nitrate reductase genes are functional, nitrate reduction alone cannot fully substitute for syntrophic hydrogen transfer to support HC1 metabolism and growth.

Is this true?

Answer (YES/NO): YES